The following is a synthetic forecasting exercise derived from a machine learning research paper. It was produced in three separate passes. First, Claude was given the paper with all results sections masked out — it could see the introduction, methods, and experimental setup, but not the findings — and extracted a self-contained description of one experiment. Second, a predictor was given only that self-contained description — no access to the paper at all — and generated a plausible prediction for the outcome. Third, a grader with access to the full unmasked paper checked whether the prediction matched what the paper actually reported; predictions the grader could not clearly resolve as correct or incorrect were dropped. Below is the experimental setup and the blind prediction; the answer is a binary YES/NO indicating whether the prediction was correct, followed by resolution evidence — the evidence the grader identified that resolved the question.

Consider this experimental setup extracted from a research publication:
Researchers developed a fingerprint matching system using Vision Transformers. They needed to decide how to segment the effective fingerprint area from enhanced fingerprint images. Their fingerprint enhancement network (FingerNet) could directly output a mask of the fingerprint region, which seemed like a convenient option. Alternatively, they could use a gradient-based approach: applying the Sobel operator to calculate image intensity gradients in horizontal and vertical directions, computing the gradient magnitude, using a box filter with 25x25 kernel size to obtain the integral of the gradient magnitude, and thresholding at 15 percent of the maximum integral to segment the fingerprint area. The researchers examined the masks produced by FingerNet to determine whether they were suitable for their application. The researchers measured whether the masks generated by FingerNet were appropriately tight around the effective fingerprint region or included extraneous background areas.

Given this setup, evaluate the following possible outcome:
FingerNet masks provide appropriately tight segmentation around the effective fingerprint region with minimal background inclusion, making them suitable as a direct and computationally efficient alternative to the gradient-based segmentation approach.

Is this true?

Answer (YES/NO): NO